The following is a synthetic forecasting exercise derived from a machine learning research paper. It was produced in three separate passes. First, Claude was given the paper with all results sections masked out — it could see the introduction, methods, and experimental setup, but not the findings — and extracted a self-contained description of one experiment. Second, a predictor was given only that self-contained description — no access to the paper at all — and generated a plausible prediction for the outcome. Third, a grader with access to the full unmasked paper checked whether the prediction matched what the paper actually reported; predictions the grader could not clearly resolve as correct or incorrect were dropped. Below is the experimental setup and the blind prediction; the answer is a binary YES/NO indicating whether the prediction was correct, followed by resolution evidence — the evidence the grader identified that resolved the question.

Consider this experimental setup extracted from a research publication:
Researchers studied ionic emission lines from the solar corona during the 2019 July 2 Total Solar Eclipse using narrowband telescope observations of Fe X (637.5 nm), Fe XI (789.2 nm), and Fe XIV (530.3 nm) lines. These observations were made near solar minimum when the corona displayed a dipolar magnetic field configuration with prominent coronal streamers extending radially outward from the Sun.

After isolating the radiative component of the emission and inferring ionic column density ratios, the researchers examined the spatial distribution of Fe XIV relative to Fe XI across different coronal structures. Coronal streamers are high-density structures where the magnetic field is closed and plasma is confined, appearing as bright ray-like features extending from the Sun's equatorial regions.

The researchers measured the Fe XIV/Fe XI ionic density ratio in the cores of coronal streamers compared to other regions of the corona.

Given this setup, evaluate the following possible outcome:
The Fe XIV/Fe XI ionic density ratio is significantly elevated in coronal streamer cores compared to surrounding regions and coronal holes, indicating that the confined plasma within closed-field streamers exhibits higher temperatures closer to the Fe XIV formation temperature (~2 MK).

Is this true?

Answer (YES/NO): YES